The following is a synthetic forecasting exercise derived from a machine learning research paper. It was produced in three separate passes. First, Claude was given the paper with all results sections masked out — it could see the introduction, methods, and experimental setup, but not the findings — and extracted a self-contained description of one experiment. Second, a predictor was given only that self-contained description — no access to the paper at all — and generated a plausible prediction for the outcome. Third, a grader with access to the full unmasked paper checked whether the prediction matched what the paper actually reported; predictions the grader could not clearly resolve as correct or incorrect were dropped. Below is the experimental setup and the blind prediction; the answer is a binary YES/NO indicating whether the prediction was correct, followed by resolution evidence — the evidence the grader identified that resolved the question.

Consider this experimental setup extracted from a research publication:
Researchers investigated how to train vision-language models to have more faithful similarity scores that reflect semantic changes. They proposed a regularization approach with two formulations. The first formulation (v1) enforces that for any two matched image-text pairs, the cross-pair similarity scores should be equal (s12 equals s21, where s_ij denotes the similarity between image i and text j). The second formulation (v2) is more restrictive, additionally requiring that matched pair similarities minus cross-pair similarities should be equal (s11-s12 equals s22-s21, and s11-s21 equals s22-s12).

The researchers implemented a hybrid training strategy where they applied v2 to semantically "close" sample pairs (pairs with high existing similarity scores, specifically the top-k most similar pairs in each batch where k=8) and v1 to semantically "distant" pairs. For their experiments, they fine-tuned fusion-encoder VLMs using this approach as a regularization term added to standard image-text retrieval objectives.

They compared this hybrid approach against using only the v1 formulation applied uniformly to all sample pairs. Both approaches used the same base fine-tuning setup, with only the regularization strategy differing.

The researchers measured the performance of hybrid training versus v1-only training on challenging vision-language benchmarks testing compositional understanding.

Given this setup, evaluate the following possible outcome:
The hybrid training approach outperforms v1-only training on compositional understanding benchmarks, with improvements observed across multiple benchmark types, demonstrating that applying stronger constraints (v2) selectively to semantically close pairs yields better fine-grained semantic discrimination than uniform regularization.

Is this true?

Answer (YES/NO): YES